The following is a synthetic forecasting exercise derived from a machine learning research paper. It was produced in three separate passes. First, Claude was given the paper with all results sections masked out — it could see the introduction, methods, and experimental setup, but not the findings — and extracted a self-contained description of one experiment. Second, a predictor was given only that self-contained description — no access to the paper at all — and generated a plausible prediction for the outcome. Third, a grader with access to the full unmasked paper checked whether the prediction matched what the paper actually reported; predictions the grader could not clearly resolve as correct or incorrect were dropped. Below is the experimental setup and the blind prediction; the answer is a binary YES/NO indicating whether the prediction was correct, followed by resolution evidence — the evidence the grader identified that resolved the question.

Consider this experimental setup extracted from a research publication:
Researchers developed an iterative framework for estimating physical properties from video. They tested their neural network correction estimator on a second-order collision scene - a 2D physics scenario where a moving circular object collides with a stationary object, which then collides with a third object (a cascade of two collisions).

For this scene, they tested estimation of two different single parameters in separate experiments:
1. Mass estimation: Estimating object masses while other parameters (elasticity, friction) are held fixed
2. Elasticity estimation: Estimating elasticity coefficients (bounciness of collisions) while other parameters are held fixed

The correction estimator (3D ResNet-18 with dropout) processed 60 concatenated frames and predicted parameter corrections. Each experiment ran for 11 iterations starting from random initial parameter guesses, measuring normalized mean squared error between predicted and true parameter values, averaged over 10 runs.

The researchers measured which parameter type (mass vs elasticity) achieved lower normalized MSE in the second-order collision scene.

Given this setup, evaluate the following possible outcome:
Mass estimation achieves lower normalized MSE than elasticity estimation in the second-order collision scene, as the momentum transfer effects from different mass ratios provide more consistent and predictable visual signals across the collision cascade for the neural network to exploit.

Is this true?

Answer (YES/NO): YES